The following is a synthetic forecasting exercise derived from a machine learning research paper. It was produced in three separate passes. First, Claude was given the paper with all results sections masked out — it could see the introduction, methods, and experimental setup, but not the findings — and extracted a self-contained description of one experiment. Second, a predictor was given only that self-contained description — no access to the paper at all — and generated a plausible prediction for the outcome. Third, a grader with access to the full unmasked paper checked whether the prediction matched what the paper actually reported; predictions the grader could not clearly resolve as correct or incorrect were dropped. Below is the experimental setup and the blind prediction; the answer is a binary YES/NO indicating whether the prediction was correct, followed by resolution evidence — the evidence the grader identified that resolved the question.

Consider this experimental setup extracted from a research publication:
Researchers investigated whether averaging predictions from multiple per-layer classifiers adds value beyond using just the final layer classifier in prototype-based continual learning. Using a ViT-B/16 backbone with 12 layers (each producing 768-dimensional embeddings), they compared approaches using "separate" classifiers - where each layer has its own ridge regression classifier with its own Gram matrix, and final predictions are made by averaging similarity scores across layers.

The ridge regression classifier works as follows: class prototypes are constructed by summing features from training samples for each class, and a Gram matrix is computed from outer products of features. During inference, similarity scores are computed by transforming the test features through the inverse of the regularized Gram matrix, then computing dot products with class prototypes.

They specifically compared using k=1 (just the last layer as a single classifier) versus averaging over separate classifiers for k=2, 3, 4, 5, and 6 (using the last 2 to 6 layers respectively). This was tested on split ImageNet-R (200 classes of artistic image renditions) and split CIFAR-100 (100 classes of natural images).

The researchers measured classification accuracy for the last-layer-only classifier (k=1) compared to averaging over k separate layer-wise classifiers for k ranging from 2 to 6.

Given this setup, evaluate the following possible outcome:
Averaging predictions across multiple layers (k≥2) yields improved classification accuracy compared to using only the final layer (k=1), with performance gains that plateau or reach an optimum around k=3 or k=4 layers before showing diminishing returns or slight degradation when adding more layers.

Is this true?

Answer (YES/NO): NO